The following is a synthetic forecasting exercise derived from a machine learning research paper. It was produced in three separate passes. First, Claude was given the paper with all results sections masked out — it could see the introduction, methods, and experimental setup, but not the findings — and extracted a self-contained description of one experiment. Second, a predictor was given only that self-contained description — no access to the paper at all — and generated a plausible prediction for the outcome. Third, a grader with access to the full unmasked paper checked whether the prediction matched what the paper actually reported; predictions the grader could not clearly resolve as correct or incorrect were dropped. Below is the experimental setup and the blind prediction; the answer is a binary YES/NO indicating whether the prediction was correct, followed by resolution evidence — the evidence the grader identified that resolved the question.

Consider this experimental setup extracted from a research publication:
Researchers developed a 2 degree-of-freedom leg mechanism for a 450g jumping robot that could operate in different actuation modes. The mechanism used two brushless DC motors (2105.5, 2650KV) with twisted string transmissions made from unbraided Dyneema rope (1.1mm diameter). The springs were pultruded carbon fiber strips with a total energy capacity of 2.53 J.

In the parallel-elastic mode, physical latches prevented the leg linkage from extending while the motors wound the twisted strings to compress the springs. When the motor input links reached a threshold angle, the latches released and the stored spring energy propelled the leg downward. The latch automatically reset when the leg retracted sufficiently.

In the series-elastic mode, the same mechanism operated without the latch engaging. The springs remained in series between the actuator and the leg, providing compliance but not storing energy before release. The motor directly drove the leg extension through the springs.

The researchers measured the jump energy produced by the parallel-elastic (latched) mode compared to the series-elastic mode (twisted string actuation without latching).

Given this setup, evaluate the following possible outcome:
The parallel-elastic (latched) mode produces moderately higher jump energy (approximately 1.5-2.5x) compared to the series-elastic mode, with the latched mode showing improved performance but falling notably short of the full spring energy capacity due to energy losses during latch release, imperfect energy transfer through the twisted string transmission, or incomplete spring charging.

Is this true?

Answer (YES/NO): NO